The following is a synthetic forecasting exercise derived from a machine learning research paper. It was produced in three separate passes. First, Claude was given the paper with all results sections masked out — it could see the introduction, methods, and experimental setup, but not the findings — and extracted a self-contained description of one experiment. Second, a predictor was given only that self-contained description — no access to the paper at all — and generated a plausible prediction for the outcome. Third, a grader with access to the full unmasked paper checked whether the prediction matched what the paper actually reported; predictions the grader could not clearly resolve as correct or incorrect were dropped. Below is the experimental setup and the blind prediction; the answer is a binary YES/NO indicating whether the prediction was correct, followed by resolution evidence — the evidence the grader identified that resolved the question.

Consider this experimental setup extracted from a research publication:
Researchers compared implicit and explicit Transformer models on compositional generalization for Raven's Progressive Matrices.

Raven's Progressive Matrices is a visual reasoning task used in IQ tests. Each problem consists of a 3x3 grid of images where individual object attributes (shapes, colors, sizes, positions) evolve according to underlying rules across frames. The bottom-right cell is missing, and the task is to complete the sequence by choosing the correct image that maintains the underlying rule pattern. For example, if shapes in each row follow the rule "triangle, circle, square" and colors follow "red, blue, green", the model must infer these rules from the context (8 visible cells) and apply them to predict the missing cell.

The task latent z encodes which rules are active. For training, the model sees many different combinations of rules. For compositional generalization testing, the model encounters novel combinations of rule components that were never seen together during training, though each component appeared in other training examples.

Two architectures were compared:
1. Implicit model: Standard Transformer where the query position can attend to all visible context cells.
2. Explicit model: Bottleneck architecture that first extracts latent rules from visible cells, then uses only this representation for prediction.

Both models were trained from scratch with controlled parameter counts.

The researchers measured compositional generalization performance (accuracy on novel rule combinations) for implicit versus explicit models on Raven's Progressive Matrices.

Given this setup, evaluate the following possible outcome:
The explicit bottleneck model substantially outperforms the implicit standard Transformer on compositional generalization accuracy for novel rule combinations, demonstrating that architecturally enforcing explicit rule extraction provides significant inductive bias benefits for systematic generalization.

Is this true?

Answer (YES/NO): NO